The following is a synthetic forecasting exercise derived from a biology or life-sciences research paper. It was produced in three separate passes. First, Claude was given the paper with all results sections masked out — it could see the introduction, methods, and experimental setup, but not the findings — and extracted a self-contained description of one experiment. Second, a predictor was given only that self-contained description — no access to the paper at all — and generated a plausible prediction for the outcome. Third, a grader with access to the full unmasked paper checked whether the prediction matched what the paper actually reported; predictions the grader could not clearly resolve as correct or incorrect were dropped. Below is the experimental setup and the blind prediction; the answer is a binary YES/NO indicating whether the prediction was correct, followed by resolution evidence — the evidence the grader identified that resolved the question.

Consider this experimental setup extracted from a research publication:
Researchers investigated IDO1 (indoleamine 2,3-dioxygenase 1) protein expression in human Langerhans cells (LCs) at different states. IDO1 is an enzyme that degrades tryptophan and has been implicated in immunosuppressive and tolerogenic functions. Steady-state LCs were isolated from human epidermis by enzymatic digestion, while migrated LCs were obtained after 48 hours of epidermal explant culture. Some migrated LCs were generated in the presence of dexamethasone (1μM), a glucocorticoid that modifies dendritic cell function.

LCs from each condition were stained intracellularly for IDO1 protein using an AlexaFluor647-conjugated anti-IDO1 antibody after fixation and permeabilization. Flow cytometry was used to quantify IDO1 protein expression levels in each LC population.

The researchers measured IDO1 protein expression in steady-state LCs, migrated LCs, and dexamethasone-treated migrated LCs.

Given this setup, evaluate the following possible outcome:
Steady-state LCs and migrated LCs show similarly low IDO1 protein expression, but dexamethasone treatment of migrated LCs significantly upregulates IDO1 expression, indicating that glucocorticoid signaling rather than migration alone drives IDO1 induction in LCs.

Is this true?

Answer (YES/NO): NO